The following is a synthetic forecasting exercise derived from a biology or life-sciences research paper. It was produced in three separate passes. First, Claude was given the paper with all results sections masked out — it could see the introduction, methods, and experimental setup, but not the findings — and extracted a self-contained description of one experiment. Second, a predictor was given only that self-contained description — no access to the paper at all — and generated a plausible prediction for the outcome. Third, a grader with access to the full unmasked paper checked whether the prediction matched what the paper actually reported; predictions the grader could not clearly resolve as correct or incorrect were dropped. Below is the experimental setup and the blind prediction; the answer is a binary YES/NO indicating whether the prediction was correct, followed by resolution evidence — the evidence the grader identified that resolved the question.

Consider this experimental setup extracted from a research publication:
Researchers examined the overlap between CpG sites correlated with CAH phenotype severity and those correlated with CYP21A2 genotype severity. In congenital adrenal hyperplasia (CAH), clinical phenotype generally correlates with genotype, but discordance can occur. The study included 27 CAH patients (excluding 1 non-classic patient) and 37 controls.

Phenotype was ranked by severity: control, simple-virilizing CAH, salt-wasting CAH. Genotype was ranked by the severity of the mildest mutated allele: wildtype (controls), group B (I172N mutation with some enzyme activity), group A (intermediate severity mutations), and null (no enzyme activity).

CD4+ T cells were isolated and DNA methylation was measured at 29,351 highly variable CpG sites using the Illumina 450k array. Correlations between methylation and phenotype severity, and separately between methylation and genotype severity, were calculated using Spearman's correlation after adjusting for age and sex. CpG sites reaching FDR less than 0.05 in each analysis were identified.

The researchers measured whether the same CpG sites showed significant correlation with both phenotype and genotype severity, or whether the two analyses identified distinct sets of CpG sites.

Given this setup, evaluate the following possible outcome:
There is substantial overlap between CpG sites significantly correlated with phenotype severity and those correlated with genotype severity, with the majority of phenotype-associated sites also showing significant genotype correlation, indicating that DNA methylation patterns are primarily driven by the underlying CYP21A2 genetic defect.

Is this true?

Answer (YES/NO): NO